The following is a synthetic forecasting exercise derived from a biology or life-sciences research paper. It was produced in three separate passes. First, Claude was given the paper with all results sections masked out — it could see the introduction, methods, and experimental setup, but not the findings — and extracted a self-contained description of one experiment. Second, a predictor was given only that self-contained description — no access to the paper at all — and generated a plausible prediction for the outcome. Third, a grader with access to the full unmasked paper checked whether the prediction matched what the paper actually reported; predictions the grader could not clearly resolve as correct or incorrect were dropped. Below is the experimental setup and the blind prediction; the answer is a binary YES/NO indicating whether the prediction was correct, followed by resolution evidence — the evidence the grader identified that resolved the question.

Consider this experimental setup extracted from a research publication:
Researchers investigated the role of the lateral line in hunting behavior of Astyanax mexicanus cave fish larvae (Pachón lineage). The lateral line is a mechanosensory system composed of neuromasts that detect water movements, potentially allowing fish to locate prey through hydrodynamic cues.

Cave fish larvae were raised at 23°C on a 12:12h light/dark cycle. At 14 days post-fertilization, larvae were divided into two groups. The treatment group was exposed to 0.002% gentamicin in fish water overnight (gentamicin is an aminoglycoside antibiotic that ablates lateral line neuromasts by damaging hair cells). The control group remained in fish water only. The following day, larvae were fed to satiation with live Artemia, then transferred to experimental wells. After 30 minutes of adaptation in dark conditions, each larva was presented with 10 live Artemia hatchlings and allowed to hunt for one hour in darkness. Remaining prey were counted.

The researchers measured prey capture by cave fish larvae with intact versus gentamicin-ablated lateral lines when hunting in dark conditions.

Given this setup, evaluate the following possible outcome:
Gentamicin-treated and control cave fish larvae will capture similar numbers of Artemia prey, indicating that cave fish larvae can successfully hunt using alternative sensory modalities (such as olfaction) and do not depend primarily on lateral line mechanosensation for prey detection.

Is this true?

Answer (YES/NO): NO